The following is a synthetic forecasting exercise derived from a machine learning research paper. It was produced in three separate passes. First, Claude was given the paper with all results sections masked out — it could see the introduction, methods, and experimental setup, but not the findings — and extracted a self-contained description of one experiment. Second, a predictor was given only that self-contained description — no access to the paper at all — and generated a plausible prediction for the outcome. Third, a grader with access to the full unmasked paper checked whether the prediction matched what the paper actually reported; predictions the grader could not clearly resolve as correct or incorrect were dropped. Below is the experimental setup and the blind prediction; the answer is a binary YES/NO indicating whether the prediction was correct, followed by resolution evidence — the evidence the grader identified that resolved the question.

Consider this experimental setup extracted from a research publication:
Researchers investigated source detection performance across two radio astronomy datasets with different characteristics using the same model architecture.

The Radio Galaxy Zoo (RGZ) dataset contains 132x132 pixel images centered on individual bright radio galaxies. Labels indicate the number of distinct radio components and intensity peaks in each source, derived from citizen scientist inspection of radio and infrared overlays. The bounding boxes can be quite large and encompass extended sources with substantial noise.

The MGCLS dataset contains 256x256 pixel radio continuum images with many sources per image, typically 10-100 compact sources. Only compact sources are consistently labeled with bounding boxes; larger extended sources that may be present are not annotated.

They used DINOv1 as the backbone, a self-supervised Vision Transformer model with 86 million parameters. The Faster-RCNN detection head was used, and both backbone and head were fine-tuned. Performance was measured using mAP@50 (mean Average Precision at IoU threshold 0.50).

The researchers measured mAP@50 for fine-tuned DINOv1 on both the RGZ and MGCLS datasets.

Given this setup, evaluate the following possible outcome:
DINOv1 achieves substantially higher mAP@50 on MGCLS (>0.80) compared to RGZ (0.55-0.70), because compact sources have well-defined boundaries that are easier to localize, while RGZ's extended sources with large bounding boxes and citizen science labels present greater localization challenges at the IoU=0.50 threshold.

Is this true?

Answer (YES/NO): NO